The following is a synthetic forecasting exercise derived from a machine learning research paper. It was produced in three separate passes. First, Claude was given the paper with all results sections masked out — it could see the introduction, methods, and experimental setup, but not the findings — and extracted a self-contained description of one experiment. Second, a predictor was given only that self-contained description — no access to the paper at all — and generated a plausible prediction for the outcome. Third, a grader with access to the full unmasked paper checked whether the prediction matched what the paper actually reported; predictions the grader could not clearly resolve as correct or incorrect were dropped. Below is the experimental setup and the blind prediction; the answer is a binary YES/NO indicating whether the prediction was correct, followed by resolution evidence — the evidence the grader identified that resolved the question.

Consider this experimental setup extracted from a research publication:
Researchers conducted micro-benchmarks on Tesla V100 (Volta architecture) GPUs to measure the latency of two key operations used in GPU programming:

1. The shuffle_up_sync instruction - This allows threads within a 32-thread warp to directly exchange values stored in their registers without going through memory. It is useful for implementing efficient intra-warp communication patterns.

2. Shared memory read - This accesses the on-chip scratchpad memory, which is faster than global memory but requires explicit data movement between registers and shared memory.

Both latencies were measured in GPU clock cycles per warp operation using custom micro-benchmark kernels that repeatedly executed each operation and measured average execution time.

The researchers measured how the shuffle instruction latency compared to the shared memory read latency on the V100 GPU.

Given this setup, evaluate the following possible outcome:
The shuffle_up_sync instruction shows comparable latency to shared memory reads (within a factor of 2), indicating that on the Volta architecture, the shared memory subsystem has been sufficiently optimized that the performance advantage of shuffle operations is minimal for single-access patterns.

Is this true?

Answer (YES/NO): YES